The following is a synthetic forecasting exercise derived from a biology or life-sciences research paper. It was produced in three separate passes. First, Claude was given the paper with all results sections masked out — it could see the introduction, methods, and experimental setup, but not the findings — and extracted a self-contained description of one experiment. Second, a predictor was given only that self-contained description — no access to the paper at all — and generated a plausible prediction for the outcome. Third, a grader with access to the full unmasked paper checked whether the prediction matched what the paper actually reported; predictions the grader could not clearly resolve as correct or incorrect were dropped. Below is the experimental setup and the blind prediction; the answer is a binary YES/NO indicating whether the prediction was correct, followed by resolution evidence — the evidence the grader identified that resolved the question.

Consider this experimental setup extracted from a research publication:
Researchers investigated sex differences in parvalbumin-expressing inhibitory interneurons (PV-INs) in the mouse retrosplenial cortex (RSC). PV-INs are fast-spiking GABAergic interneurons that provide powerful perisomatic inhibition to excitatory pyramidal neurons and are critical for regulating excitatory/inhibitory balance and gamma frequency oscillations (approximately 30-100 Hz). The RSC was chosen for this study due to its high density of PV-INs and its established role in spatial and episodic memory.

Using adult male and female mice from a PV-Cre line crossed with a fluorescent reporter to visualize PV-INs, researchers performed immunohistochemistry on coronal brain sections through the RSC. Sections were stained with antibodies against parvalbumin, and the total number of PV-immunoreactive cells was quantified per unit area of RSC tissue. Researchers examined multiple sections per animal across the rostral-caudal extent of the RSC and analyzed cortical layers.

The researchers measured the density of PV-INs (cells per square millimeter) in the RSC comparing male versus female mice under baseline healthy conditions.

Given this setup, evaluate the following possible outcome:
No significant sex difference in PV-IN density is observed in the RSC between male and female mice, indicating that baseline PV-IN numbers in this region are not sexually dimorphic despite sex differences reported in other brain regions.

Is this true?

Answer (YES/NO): NO